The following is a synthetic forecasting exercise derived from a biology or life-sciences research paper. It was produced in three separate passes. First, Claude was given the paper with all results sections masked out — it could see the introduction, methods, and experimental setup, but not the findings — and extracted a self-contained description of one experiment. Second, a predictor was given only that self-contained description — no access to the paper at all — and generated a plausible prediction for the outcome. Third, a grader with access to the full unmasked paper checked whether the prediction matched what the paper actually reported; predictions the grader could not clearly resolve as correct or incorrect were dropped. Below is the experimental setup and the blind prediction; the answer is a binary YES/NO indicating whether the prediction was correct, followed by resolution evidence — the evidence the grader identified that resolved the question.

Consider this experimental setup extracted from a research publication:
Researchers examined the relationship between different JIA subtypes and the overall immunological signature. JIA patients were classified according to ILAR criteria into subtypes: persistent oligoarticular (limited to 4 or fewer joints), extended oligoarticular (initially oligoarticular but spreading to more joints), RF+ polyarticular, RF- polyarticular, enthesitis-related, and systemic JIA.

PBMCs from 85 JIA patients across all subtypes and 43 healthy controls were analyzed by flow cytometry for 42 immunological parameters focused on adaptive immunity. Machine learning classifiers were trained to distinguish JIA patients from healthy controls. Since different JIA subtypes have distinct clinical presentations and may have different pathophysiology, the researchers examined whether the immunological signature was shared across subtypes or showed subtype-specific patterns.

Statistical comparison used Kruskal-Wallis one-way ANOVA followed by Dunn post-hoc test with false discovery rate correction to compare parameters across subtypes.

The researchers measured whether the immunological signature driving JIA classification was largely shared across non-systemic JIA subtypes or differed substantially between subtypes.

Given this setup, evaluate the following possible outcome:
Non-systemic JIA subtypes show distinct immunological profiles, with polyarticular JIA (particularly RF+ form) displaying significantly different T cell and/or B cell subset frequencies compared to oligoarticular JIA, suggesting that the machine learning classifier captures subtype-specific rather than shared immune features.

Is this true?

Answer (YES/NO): NO